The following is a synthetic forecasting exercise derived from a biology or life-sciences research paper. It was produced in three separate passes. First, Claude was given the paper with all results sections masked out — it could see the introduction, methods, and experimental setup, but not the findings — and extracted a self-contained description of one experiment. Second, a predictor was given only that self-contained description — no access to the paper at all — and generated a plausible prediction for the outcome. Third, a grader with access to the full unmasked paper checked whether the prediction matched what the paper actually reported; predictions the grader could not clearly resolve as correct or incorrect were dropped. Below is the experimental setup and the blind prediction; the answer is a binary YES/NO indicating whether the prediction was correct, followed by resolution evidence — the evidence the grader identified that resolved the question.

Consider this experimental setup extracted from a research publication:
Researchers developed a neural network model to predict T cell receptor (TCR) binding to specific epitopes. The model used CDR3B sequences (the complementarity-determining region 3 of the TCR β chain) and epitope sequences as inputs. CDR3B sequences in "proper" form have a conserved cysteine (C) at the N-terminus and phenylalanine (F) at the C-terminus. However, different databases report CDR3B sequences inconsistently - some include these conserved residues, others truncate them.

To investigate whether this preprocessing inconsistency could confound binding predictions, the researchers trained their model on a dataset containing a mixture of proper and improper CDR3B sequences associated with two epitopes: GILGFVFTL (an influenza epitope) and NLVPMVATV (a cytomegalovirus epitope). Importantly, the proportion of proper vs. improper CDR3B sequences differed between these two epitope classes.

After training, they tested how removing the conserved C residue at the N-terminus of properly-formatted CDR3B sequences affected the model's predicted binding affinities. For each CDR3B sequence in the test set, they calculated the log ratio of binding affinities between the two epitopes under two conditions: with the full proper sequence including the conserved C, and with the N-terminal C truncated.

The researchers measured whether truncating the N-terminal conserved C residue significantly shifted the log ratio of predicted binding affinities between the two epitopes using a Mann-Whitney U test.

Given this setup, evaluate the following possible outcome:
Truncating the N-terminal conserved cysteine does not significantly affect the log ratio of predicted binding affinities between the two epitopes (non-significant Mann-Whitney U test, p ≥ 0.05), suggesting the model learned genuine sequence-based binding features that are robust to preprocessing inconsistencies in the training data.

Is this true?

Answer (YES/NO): NO